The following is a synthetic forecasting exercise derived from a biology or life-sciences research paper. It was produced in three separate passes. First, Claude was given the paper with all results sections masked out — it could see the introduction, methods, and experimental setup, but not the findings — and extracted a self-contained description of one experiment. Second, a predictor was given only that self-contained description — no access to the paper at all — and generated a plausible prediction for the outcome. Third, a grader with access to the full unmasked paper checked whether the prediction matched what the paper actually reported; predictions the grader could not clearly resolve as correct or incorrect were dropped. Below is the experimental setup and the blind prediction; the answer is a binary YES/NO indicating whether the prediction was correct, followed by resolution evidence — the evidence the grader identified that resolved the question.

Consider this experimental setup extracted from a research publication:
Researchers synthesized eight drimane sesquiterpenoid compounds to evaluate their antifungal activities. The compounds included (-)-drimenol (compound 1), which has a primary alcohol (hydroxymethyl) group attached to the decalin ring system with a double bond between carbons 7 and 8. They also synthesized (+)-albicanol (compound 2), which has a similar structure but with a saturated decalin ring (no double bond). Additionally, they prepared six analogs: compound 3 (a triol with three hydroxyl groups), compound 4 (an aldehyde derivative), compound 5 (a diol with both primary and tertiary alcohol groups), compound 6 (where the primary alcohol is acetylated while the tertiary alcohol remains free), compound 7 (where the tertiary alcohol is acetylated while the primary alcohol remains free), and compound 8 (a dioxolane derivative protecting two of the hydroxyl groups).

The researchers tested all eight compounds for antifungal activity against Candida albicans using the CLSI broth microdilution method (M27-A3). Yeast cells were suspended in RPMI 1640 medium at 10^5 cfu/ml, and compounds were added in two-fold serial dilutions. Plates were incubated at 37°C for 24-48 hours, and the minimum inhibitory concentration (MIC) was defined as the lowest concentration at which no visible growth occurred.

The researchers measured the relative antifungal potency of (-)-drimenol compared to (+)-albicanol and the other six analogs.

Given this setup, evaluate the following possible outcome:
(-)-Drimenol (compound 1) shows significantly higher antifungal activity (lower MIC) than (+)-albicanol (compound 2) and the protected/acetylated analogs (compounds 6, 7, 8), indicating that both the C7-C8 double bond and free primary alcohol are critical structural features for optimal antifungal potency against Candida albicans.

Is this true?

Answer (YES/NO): NO